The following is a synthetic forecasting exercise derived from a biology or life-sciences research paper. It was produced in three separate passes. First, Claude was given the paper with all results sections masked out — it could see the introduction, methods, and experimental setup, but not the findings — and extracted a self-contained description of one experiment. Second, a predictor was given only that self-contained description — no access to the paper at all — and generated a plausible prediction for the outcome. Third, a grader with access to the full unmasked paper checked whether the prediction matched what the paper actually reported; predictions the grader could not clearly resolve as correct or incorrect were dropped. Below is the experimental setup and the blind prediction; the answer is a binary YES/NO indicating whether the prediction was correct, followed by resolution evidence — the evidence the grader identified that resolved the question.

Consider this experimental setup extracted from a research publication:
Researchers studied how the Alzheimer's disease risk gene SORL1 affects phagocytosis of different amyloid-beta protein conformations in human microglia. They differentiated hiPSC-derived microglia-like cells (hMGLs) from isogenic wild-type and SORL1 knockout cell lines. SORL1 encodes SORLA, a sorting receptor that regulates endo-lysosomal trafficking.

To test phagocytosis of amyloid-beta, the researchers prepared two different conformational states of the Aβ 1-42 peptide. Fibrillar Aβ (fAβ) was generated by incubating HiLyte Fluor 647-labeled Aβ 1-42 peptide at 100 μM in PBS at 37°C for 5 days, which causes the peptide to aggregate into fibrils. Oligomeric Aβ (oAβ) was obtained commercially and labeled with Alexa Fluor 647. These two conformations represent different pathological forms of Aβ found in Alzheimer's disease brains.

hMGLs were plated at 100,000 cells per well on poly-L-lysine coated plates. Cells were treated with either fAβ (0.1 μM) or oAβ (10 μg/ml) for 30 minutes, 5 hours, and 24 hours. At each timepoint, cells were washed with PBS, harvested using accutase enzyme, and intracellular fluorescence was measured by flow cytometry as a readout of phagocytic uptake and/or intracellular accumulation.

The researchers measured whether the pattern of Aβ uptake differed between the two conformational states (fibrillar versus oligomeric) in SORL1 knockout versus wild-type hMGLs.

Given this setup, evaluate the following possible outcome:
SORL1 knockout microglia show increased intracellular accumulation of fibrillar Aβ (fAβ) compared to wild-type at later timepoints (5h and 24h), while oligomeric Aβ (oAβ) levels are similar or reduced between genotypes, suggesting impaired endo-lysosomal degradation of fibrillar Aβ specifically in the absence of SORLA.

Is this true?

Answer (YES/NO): YES